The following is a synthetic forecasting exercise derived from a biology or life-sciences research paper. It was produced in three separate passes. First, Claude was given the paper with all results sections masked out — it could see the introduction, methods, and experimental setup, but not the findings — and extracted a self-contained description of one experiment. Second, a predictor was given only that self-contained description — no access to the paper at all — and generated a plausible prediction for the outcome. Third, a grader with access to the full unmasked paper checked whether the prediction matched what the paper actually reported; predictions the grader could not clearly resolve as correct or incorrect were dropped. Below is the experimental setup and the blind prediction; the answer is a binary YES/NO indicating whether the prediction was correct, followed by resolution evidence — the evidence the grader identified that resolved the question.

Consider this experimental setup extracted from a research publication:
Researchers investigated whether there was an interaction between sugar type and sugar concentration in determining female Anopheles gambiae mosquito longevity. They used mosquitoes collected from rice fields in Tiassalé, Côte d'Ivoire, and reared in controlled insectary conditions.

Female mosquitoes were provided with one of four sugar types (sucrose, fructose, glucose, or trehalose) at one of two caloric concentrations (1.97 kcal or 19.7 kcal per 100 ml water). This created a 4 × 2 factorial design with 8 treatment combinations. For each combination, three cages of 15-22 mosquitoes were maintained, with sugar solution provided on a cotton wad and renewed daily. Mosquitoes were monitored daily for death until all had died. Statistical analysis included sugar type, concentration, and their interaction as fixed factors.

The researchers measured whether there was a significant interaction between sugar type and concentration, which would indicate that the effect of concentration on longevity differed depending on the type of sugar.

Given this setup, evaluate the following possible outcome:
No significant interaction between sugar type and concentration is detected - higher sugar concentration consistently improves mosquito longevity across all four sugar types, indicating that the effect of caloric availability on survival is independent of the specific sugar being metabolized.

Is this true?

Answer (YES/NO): NO